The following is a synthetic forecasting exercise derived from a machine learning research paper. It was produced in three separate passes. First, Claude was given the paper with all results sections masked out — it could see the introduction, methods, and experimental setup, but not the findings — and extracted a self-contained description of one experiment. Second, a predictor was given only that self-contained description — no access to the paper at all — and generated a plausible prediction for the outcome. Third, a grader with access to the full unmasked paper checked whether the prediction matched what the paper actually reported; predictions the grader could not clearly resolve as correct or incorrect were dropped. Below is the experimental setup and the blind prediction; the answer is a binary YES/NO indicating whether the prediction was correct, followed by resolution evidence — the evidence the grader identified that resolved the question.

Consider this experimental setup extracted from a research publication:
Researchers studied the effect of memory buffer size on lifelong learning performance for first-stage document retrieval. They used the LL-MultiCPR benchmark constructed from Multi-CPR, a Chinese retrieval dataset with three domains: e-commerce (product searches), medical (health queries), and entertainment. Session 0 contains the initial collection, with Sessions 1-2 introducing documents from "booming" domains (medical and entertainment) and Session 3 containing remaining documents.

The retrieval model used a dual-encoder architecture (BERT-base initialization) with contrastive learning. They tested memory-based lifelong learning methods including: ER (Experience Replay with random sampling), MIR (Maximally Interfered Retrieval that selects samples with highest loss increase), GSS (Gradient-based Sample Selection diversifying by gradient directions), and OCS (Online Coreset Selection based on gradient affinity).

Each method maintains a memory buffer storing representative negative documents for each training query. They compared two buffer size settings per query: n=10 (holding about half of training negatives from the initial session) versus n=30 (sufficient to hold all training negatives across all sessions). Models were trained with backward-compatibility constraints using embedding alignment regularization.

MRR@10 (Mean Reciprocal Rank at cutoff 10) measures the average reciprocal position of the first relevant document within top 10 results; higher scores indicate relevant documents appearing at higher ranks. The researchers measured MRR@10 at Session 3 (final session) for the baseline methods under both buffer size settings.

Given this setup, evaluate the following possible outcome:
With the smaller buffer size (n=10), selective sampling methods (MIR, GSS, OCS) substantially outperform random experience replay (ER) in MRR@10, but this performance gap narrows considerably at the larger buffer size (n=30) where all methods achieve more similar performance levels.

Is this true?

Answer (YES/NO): NO